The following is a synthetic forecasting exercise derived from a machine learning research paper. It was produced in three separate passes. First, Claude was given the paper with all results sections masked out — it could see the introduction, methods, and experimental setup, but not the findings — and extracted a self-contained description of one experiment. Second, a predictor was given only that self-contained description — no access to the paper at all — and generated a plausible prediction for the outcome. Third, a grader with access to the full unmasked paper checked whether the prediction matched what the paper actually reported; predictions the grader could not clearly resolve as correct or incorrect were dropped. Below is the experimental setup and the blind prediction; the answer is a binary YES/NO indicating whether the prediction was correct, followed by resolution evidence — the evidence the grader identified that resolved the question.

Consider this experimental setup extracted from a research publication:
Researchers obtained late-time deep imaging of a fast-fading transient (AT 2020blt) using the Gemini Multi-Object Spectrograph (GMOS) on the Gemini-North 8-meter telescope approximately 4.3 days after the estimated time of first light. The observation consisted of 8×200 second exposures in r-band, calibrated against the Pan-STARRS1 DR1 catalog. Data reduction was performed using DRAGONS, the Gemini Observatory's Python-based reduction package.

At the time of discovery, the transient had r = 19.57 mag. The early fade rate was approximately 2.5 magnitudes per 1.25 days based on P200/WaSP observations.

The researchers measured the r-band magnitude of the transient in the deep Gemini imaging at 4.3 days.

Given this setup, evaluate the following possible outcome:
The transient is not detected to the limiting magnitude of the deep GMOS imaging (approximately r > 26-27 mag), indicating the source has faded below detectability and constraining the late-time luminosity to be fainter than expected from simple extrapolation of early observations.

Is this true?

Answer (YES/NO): NO